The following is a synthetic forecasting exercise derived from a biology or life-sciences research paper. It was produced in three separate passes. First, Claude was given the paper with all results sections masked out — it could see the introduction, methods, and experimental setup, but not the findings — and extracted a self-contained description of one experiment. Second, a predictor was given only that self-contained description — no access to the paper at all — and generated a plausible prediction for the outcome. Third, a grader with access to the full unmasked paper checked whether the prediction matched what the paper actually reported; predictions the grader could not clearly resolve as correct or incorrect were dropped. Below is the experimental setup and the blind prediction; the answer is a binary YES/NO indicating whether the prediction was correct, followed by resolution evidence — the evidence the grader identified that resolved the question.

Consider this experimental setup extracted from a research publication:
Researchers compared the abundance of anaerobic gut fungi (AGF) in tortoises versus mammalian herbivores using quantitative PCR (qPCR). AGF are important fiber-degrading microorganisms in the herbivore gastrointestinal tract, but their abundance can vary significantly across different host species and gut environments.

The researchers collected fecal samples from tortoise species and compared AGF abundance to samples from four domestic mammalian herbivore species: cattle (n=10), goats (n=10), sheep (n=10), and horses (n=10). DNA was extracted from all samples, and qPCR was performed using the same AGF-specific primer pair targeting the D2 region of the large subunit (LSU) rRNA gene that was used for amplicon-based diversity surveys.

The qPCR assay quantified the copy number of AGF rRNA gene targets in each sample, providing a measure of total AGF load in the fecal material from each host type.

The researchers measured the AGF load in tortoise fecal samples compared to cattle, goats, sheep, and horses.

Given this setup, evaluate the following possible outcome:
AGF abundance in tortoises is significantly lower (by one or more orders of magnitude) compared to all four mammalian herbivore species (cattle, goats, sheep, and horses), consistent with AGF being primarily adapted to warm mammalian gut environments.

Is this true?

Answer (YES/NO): YES